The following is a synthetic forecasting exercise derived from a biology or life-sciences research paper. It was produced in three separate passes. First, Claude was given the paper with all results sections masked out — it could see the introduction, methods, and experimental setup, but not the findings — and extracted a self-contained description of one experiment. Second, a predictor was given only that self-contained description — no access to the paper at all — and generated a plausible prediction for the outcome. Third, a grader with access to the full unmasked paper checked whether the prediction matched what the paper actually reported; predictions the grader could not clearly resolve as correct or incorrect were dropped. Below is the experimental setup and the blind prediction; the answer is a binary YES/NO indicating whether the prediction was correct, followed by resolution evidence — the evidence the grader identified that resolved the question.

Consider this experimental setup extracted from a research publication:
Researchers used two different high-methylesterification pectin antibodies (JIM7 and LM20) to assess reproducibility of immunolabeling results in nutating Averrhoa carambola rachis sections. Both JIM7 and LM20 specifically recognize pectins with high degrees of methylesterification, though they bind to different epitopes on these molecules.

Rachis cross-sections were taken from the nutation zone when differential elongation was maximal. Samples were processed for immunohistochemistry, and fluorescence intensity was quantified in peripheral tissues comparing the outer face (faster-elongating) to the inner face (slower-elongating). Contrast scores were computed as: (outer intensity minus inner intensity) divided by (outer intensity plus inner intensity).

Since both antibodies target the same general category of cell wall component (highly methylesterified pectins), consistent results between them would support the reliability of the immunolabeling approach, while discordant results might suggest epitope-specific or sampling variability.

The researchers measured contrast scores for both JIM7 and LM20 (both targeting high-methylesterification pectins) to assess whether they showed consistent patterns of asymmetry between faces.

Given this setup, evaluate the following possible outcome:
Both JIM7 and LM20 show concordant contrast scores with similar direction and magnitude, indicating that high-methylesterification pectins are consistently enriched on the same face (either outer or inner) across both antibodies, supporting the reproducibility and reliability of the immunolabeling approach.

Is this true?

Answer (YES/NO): NO